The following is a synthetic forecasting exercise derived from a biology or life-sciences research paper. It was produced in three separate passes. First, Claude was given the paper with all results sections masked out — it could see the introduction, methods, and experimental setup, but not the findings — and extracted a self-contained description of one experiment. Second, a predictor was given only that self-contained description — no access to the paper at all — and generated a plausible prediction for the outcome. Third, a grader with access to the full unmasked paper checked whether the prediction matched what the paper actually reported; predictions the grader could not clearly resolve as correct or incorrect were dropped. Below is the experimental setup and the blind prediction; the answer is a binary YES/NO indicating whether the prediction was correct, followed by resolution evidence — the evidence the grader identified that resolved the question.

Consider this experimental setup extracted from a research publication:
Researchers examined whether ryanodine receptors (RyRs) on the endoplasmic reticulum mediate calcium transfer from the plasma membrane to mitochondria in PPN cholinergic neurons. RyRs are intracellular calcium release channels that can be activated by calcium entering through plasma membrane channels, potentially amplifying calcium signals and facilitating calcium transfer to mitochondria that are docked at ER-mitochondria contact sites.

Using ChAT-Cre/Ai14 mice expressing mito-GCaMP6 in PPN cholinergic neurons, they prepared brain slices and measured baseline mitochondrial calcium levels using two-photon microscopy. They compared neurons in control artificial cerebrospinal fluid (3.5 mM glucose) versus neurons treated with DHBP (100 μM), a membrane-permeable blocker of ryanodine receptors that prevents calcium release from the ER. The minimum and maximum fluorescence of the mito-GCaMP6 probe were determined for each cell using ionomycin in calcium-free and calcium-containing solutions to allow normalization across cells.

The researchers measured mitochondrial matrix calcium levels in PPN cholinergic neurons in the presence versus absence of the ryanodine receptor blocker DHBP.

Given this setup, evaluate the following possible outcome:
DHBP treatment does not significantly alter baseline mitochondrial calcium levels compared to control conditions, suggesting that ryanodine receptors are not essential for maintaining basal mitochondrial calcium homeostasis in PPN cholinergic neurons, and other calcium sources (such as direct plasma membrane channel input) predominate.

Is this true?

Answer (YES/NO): NO